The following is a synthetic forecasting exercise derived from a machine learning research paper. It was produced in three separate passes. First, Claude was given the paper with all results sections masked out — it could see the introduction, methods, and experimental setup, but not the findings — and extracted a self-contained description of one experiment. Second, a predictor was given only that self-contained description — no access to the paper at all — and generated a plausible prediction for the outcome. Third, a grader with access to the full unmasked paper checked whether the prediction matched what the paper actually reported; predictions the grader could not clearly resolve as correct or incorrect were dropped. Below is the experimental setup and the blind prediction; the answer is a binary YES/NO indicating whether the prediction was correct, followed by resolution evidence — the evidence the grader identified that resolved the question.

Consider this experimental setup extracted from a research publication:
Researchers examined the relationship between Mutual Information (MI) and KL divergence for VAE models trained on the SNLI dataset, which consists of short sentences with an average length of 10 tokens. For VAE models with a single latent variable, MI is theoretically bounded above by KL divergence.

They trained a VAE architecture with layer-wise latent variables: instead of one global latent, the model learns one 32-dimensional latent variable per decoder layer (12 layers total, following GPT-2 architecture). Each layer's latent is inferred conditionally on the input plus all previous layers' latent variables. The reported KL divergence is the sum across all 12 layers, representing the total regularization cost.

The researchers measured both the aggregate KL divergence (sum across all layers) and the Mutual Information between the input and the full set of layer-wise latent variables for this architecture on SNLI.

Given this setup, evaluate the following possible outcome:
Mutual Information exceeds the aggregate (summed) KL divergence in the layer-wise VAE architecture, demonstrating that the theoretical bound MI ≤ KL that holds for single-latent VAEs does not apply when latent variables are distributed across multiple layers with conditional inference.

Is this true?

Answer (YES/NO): YES